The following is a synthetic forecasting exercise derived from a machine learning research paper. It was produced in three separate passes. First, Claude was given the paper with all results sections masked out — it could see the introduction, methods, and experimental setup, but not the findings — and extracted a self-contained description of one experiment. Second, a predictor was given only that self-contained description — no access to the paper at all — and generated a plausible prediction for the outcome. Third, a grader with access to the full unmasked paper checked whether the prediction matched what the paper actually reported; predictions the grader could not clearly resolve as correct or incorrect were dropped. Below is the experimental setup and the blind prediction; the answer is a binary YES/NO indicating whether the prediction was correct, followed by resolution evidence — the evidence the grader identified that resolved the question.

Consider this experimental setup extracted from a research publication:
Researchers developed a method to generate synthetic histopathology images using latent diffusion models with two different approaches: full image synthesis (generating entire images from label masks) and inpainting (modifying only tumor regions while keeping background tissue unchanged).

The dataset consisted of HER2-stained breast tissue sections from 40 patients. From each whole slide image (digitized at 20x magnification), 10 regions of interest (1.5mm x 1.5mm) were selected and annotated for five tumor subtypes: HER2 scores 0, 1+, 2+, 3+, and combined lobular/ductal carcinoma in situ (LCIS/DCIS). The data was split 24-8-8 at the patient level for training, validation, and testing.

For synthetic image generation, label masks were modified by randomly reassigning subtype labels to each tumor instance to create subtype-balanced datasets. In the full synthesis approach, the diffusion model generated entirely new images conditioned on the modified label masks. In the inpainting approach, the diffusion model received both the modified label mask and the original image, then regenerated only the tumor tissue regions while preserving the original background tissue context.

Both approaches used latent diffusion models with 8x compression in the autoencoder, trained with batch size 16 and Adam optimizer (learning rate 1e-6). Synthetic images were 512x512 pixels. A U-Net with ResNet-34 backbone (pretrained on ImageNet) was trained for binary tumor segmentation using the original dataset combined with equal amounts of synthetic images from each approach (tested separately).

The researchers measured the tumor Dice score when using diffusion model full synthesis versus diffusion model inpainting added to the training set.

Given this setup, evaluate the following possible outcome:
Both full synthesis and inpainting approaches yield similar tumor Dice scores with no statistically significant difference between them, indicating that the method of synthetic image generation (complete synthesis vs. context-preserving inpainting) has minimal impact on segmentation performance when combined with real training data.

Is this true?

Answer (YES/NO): NO